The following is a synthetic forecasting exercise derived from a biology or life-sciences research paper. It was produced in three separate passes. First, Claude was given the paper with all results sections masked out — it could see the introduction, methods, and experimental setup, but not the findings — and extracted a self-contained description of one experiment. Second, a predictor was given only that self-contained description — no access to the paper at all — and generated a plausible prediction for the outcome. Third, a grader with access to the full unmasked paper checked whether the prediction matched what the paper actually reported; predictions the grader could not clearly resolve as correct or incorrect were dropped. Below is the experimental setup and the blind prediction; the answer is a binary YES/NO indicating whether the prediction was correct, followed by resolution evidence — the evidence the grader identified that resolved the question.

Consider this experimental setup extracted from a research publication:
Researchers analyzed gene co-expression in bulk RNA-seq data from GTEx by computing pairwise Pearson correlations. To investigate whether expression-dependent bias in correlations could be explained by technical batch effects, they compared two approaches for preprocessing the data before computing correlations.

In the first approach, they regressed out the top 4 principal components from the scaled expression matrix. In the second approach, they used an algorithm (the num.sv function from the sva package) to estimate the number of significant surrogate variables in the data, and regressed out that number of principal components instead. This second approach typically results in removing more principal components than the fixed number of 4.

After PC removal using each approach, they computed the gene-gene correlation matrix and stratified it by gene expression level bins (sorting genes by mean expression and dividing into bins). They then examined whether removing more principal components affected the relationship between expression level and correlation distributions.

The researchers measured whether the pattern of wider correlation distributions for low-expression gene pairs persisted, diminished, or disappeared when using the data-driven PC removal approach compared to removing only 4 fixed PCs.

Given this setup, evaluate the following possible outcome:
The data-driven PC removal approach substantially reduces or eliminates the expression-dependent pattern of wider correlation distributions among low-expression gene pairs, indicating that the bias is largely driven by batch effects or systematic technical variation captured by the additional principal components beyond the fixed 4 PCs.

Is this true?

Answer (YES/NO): NO